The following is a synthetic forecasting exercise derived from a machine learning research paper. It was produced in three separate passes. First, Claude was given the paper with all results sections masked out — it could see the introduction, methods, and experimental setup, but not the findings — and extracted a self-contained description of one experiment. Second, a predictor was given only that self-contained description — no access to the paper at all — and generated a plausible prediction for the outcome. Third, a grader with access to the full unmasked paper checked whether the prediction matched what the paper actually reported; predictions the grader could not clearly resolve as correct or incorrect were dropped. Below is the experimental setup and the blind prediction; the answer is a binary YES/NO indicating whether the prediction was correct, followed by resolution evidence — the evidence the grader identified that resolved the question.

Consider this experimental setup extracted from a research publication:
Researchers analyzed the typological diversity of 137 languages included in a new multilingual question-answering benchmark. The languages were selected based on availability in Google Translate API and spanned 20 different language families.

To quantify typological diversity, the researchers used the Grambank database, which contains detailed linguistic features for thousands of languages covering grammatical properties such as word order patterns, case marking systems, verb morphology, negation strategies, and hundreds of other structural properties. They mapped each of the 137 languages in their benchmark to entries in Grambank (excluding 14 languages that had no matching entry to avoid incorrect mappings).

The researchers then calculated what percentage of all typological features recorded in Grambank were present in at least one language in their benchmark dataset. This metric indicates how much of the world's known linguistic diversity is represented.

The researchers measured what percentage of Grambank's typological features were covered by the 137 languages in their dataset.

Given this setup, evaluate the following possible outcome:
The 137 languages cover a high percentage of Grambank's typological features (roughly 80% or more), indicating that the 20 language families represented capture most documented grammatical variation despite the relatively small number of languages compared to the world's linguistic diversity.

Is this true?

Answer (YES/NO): YES